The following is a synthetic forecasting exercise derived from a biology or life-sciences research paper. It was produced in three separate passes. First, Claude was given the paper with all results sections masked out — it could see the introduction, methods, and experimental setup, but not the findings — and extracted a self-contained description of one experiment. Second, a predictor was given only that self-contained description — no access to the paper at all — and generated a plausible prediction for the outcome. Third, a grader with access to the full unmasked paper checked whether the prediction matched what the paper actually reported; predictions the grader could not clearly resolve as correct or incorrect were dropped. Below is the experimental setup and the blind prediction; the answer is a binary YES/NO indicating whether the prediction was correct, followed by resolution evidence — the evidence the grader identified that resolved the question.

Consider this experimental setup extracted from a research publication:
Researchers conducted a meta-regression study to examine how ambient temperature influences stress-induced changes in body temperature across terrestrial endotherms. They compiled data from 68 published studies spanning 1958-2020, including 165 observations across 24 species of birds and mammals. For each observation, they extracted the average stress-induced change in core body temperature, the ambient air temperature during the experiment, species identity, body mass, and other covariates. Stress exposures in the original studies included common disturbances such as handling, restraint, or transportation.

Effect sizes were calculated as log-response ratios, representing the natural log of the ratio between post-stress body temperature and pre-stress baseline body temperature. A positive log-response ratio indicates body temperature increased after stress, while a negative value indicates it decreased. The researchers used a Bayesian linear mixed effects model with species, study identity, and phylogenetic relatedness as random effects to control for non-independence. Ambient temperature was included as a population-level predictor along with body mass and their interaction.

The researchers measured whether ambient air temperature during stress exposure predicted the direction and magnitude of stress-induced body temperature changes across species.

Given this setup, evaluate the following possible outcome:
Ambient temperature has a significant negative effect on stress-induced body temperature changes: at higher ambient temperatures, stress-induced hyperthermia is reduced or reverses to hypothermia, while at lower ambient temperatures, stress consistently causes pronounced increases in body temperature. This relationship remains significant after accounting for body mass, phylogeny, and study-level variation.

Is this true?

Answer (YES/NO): NO